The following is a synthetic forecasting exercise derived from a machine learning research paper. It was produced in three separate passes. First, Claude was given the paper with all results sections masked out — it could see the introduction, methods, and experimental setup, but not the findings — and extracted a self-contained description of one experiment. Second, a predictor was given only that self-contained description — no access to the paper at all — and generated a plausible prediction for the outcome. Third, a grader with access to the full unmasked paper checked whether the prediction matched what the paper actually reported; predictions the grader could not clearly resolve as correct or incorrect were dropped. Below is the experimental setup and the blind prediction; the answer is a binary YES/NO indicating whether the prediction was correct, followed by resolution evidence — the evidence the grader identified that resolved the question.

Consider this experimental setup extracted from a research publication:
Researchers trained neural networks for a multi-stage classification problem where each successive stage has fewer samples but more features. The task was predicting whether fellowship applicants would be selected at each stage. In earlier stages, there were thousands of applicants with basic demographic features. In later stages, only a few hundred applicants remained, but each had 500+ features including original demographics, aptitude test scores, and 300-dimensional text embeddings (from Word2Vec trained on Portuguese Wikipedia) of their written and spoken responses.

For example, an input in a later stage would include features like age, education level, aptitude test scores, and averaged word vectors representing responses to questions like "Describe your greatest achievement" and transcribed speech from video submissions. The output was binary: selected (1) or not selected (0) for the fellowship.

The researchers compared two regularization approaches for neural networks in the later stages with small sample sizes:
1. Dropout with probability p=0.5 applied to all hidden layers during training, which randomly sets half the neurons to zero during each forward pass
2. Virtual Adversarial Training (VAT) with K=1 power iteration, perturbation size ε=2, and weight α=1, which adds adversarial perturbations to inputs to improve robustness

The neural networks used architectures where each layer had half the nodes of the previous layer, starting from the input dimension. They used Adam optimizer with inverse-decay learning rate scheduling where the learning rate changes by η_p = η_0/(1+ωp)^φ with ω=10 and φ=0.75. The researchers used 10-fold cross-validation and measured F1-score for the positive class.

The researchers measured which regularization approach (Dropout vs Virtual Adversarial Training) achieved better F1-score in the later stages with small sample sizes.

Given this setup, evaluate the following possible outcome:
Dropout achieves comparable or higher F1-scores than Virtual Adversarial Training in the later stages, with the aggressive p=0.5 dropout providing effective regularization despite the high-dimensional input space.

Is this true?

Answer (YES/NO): YES